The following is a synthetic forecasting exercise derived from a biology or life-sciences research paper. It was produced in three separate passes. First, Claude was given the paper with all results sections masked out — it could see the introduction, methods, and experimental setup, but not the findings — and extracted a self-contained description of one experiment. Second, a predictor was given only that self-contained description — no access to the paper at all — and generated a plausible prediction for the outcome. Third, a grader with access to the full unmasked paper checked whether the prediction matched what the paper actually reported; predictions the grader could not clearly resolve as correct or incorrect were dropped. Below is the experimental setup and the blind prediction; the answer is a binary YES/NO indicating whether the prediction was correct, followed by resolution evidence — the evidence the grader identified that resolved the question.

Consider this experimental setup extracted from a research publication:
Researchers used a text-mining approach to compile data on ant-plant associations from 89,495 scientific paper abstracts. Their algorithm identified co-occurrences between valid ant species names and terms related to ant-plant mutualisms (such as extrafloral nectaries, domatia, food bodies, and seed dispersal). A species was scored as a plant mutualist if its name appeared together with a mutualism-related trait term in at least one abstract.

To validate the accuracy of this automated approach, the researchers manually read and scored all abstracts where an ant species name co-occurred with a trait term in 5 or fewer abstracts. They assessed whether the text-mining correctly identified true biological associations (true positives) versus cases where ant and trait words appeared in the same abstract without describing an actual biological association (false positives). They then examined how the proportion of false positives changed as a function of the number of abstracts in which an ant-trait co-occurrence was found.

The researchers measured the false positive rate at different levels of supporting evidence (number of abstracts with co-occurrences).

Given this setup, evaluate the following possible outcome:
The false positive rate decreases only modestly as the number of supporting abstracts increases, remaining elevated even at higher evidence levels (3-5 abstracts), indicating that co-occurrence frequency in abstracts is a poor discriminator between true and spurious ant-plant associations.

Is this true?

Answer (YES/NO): NO